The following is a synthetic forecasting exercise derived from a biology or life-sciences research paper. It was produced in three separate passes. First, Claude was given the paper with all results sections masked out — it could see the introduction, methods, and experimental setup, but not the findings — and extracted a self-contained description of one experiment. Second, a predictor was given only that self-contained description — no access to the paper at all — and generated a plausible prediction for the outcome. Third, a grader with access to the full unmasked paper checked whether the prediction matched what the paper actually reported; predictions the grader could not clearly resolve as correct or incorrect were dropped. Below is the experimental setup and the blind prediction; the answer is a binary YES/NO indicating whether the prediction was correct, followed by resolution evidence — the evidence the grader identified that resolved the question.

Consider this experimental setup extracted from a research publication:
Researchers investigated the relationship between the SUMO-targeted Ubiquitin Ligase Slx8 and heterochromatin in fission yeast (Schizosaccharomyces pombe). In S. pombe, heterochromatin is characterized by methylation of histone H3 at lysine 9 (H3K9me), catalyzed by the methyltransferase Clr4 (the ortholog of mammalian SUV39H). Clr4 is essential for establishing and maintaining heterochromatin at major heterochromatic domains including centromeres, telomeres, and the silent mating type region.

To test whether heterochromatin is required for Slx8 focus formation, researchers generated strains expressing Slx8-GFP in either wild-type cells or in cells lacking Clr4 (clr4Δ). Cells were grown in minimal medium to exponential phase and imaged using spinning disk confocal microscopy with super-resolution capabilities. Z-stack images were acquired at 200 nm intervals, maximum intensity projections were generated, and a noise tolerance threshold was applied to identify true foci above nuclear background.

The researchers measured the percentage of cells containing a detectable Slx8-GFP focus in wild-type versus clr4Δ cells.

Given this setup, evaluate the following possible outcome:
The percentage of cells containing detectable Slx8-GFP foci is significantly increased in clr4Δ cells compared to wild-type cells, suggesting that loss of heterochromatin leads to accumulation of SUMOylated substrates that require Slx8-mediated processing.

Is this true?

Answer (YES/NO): NO